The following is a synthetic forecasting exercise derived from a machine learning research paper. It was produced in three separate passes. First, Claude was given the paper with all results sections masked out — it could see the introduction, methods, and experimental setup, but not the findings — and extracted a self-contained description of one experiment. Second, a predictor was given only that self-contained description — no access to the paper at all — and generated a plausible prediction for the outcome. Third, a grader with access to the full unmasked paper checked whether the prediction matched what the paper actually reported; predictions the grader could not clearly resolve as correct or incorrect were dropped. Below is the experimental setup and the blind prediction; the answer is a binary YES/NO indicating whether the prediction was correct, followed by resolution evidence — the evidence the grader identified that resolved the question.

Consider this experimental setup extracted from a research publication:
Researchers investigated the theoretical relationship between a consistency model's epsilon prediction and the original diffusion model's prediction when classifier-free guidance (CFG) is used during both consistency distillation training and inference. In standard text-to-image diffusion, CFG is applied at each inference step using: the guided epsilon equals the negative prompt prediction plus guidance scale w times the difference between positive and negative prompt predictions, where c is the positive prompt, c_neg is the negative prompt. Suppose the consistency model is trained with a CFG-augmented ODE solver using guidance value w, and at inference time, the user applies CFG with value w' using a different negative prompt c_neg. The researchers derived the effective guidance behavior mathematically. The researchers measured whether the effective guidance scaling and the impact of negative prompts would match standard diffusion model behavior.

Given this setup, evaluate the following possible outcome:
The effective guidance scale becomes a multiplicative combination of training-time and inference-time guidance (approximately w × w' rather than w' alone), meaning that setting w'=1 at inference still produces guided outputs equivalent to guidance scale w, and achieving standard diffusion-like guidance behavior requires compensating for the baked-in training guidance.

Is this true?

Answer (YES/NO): YES